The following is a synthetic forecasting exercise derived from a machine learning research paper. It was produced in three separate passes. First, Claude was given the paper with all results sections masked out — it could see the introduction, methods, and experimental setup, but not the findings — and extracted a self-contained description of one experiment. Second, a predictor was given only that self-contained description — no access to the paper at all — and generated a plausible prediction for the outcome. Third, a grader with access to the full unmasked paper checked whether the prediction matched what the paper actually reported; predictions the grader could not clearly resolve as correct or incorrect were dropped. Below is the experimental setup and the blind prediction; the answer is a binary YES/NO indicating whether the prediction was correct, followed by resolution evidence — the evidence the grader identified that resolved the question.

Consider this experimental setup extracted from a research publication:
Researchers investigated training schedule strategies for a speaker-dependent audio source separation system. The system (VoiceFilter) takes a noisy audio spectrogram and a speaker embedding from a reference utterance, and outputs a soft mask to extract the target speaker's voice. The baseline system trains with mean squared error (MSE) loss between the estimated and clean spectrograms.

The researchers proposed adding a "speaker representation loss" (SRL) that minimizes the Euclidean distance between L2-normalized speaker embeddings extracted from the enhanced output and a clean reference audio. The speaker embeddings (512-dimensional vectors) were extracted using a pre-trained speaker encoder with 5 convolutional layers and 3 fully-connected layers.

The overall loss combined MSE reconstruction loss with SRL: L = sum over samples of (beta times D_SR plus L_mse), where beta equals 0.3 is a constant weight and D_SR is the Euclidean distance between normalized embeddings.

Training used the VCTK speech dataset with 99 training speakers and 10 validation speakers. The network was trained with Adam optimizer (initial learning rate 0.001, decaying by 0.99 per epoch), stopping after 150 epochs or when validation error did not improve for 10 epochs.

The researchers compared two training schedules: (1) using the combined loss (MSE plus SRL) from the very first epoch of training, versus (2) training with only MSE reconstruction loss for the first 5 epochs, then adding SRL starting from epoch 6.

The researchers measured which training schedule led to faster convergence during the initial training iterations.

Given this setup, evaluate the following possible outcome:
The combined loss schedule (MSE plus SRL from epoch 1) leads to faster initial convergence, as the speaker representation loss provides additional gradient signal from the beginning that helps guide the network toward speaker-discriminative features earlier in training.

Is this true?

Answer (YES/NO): NO